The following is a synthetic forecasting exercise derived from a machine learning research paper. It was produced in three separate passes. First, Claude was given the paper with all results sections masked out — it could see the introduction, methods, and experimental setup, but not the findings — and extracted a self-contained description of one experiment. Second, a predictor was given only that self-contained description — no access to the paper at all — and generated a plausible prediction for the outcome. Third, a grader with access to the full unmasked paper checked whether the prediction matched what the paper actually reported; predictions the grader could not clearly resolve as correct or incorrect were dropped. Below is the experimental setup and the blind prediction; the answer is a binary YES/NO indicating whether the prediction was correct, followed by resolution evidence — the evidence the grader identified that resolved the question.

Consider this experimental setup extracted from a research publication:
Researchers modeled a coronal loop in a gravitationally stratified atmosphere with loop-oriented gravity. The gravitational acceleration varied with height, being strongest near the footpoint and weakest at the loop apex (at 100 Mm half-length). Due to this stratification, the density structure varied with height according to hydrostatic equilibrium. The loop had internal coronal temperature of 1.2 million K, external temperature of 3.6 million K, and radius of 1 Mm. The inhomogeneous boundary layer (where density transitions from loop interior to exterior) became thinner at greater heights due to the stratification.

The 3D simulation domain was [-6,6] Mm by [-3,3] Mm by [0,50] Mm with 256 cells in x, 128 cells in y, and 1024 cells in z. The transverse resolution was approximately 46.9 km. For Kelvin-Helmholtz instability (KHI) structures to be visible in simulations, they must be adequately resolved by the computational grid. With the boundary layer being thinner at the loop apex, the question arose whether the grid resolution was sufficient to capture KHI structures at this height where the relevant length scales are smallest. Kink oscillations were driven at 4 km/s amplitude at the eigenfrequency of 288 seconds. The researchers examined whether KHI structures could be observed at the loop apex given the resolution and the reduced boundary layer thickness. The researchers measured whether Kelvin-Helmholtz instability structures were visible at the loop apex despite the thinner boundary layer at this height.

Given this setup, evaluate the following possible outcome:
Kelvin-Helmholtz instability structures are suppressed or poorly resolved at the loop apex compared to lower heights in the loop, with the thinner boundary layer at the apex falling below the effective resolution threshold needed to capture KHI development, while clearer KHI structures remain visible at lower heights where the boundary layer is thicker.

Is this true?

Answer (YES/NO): NO